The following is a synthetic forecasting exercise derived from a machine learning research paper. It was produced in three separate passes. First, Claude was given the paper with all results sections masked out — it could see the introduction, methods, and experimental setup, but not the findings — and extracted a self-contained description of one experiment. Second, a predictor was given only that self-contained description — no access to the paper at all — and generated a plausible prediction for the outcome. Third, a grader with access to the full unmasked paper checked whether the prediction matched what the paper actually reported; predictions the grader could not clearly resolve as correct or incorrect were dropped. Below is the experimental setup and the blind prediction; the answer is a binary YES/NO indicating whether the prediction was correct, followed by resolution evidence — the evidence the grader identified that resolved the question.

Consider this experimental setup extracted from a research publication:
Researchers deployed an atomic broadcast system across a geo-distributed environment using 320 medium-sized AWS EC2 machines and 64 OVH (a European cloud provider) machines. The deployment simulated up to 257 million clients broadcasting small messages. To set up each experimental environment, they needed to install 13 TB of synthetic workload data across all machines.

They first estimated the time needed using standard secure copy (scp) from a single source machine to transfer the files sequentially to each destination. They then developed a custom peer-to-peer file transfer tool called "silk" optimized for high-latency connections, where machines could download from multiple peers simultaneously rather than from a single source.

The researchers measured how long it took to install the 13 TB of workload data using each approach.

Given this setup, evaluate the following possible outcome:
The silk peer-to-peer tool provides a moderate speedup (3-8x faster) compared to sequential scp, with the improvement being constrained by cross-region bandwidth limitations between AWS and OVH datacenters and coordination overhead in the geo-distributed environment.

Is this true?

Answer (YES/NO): NO